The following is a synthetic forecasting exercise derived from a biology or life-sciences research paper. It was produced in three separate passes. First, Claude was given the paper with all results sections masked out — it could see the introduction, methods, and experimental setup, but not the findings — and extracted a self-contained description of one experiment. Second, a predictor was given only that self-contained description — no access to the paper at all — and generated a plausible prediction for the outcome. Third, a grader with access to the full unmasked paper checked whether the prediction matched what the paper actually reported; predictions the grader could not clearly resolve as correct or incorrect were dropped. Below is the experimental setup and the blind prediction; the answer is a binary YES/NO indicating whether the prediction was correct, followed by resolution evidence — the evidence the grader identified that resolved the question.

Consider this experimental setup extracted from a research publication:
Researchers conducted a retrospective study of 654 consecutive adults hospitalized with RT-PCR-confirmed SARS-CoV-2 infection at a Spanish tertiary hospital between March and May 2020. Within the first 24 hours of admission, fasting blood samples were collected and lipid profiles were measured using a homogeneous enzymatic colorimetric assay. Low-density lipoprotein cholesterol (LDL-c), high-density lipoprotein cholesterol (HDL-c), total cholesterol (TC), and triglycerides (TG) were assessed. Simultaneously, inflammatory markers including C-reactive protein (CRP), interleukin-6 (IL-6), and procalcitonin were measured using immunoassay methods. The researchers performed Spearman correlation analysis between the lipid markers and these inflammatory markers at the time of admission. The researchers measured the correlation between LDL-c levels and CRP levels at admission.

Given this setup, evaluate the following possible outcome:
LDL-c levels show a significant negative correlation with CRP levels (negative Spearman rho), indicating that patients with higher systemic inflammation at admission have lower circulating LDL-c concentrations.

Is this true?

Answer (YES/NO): YES